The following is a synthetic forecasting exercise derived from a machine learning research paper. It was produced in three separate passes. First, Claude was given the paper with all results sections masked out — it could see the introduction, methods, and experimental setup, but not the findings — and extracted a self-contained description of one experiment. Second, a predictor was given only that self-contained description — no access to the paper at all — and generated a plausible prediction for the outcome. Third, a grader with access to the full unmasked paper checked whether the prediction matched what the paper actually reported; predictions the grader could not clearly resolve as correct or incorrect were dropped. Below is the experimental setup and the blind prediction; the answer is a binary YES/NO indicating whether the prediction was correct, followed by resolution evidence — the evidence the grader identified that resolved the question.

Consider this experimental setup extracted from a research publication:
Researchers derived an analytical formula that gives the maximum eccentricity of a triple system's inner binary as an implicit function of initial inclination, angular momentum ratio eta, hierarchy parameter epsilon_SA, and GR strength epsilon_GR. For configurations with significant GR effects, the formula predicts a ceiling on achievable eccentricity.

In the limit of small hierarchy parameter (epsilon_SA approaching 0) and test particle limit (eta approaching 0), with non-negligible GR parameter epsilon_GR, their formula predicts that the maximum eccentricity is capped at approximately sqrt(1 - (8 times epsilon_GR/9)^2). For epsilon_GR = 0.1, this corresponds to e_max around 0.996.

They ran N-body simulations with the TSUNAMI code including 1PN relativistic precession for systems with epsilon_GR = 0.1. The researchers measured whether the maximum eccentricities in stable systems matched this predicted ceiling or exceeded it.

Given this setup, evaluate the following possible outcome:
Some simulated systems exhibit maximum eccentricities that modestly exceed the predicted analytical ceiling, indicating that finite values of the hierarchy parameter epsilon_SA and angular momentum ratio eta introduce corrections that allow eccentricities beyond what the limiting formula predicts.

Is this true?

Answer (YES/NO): NO